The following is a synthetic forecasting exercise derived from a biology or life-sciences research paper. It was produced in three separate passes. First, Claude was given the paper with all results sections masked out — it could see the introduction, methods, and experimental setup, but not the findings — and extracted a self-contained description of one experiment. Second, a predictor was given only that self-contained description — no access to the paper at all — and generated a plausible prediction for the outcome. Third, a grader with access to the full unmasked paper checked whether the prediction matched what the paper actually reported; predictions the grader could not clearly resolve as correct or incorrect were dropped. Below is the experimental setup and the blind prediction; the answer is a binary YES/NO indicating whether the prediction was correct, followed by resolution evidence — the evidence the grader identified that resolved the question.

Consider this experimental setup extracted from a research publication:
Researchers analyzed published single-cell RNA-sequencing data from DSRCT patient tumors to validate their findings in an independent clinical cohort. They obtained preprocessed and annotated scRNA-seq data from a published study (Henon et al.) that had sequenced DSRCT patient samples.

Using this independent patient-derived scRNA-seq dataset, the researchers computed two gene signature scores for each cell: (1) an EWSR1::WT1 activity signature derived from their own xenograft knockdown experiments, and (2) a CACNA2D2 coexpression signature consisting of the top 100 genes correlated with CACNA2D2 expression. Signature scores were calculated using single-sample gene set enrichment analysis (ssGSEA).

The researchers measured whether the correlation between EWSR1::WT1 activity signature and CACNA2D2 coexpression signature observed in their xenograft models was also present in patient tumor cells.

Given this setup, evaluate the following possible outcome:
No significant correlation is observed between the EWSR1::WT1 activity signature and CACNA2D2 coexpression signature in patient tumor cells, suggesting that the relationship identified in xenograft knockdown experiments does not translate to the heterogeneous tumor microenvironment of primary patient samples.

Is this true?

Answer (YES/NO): NO